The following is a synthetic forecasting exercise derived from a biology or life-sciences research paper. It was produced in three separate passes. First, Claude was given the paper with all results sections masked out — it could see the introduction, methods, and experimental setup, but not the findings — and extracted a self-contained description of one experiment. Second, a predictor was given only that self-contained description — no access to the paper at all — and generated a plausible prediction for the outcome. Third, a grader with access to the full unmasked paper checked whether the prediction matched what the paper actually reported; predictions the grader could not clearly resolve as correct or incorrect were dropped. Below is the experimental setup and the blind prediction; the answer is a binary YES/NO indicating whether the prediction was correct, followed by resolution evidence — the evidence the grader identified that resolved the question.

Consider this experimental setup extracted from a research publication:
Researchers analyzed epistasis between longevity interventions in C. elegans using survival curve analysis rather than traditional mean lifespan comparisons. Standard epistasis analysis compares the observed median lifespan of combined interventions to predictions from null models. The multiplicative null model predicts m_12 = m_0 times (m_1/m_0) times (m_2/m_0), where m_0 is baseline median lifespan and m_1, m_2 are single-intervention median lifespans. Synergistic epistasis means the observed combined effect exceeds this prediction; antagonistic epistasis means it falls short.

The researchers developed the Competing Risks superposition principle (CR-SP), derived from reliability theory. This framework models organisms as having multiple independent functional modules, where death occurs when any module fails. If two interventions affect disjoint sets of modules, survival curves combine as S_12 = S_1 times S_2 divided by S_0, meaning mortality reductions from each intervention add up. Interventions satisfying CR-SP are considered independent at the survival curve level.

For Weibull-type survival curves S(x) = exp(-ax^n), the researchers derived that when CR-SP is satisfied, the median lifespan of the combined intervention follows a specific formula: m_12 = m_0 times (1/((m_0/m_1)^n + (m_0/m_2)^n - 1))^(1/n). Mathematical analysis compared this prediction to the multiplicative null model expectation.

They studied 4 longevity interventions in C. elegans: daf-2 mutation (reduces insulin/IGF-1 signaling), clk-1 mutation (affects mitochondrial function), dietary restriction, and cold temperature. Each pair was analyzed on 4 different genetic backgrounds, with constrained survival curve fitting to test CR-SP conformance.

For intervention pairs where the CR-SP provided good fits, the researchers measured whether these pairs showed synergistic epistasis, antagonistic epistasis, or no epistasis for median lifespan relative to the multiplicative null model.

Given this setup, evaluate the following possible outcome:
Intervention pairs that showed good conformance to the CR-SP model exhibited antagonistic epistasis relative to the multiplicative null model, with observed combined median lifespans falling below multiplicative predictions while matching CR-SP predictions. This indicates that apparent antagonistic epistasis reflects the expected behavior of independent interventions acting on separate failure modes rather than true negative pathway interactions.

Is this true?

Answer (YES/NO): NO